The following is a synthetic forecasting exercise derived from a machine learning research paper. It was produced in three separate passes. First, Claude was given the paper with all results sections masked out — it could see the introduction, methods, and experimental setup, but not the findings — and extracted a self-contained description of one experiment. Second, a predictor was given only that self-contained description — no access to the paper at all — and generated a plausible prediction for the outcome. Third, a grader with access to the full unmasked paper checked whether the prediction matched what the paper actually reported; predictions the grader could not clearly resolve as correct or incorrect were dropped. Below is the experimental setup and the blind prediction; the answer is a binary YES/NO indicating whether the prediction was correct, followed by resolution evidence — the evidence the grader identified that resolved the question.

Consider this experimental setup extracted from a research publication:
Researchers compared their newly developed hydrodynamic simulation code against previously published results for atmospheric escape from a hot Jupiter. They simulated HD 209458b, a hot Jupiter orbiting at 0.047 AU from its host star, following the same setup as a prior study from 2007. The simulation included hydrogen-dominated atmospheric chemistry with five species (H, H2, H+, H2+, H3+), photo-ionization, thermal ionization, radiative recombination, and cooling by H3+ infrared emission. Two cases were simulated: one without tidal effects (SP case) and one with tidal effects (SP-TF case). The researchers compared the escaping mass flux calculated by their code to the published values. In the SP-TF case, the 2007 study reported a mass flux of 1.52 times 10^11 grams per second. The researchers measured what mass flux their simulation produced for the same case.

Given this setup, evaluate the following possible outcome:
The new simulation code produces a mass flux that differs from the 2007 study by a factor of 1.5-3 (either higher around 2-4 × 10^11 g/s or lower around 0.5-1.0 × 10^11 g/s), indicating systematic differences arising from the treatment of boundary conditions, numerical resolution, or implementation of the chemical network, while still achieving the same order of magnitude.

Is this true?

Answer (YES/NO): NO